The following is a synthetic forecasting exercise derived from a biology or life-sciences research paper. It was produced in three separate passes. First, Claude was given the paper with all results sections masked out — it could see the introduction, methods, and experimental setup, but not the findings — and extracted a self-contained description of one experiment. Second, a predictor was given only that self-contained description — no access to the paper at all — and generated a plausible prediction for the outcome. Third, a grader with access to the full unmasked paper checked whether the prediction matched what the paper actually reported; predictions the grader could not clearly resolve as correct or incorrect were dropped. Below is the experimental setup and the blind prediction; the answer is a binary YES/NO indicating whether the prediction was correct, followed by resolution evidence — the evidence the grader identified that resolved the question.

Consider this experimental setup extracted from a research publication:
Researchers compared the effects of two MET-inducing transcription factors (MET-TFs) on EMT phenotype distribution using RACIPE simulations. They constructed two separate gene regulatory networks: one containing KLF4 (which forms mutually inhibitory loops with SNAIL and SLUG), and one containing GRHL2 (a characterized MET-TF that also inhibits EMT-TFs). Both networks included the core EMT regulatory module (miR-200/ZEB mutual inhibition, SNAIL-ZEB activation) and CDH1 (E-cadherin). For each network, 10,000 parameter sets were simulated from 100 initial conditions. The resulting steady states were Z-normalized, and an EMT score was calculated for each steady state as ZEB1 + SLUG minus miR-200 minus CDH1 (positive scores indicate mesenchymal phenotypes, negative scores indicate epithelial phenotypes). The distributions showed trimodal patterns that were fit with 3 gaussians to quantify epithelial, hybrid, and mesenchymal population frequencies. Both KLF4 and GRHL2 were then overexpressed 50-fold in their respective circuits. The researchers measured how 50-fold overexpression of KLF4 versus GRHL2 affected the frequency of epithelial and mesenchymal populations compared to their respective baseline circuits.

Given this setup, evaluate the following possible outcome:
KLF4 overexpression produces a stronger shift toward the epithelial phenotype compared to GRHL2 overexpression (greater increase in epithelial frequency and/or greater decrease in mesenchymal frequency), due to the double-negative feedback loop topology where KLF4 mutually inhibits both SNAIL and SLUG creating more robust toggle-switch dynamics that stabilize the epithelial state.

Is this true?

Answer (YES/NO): NO